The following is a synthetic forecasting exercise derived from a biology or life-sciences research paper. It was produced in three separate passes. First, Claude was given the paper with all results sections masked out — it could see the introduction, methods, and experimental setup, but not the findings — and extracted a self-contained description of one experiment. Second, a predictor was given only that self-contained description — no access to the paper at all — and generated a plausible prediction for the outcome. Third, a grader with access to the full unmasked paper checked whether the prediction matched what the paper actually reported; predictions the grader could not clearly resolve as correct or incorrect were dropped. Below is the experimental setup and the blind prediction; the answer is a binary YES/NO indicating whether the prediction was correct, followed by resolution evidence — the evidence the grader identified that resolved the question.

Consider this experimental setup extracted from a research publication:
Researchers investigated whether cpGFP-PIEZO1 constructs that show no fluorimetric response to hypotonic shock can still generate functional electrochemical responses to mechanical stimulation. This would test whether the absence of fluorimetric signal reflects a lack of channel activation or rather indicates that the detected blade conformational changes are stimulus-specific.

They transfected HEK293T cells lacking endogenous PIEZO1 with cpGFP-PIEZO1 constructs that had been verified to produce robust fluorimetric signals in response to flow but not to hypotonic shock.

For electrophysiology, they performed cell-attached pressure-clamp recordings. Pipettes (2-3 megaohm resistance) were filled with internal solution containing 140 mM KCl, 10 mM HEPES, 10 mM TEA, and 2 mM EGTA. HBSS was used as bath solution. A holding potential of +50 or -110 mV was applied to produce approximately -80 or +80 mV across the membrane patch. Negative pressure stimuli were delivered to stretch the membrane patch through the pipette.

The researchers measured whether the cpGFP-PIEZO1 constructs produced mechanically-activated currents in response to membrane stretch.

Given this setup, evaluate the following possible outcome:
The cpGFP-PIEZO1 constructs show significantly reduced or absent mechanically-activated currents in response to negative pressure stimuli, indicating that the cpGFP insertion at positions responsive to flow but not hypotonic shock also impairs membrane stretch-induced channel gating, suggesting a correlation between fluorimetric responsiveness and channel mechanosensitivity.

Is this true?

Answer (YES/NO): NO